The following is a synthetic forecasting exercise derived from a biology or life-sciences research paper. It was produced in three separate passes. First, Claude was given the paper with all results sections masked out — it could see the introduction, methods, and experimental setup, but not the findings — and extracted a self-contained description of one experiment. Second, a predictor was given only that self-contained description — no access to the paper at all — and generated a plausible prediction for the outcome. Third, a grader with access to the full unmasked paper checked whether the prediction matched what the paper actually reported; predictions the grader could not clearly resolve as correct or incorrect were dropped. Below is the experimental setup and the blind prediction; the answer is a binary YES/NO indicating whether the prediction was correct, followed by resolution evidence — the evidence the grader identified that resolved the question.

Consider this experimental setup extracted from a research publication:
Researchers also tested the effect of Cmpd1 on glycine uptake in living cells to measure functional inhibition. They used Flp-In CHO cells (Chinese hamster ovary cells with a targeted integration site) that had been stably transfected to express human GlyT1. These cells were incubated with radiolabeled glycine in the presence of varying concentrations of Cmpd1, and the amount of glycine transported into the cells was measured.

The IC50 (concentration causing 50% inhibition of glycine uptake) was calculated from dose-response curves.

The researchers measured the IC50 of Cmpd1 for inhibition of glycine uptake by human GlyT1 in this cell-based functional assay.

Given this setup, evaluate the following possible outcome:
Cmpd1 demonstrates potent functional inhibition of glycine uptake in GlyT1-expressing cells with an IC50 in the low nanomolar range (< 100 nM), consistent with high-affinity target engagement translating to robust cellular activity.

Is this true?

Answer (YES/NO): YES